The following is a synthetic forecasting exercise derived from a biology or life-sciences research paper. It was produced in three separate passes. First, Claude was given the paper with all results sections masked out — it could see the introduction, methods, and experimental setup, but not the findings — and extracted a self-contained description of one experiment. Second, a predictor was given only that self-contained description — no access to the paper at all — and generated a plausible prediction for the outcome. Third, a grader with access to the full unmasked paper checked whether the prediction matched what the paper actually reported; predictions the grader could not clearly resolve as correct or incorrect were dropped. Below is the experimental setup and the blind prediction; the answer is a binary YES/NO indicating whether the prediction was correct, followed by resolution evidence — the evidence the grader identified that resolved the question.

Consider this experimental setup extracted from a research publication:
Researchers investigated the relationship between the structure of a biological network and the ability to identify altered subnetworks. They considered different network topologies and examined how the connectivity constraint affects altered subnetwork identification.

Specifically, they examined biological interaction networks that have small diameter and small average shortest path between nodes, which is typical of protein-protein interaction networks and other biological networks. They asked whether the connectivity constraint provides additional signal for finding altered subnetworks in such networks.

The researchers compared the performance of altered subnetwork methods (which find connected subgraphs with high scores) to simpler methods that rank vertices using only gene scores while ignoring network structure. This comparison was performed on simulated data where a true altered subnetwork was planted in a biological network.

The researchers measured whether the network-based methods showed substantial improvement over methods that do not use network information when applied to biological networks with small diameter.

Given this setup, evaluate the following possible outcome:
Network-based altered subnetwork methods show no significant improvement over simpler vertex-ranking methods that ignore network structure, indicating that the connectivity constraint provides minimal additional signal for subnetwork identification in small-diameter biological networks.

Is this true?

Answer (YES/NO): YES